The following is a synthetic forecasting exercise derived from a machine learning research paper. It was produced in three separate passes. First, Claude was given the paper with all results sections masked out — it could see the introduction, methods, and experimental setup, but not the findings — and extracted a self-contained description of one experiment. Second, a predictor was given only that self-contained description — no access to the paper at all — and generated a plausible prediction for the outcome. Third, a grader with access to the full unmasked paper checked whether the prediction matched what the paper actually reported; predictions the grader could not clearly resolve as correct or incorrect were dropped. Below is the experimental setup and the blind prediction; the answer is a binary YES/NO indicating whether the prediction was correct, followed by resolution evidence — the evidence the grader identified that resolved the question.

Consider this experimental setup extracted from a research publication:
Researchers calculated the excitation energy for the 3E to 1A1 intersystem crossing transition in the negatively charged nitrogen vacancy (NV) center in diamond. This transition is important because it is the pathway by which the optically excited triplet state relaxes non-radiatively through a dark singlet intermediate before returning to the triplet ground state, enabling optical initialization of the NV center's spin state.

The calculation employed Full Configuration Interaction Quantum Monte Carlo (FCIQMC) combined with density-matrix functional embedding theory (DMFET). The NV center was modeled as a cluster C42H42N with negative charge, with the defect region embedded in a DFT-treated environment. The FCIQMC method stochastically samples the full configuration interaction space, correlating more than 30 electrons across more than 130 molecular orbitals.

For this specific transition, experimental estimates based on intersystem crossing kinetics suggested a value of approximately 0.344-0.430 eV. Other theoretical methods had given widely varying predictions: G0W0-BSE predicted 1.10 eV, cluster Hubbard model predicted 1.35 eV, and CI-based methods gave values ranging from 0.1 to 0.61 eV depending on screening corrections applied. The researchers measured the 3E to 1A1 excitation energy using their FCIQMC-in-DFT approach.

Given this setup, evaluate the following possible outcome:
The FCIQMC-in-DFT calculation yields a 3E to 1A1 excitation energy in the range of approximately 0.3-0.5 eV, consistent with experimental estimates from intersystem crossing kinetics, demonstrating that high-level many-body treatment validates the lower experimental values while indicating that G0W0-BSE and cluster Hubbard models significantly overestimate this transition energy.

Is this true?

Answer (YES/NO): YES